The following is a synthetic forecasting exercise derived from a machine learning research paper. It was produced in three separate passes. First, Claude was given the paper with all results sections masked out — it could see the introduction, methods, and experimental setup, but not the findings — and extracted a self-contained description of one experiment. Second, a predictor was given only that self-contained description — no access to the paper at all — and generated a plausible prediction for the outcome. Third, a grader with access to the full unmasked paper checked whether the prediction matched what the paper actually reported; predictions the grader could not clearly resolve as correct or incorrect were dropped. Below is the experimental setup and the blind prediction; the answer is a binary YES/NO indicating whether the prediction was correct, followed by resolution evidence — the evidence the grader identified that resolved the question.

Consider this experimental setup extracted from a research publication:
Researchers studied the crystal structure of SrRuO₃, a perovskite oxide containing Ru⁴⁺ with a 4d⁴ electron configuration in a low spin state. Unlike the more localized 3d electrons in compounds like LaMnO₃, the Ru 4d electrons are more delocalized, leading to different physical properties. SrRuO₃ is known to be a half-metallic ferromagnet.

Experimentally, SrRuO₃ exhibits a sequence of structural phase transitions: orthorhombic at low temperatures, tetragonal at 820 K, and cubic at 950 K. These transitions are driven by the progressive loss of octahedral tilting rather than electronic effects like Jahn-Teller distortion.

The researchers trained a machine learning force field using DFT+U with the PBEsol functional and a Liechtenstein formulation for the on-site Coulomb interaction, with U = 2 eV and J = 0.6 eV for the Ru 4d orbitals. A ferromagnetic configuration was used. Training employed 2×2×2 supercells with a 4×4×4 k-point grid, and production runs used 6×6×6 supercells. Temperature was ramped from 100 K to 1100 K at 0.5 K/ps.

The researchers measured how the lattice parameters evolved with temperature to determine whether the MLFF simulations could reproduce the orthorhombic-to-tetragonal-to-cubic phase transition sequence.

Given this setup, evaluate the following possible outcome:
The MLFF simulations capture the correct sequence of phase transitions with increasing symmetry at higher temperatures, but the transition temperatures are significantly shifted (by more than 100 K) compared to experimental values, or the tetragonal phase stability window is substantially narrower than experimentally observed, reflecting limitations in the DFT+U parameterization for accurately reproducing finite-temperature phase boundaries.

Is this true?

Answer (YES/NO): NO